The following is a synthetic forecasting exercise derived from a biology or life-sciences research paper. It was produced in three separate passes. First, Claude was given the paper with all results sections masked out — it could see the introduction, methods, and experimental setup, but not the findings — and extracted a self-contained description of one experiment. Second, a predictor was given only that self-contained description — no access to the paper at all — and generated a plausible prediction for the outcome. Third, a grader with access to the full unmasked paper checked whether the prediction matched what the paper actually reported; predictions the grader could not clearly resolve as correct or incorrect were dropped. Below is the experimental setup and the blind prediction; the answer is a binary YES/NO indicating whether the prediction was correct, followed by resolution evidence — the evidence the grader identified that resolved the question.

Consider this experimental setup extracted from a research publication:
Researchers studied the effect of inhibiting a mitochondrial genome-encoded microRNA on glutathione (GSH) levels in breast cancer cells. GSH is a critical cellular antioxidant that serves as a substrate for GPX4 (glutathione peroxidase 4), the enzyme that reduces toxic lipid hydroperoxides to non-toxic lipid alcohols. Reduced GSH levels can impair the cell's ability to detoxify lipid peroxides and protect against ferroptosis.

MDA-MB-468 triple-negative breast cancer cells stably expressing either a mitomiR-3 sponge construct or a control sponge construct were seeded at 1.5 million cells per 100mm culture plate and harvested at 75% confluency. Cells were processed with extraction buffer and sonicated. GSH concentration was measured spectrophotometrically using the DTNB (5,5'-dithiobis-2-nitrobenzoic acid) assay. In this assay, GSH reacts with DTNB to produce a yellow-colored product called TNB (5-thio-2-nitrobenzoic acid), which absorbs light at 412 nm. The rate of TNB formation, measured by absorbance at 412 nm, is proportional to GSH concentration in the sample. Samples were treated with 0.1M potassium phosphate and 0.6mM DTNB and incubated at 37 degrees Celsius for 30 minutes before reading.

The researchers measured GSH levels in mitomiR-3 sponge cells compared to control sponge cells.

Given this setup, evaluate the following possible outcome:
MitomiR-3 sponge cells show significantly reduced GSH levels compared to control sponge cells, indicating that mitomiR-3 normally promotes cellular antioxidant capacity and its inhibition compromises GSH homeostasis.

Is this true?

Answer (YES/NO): YES